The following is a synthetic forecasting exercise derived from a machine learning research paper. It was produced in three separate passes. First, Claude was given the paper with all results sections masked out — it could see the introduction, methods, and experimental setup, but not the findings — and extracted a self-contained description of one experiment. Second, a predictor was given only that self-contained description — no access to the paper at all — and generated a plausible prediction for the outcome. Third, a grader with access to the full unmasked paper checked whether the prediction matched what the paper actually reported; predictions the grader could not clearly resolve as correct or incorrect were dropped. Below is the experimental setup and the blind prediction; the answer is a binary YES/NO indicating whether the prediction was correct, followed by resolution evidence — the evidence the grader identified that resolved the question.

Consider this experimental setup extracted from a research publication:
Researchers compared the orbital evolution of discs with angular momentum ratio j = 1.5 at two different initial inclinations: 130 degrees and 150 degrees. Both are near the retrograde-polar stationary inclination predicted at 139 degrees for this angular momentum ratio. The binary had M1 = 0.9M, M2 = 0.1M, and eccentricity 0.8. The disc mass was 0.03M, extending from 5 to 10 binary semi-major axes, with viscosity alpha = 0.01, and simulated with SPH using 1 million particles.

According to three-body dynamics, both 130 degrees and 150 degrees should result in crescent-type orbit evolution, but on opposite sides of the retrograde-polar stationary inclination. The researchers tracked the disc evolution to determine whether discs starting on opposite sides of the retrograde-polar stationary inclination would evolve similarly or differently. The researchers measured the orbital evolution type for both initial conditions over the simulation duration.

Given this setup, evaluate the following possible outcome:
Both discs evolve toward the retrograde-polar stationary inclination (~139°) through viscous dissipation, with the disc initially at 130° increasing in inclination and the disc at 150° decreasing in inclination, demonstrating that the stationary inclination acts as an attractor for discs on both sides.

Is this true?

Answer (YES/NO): NO